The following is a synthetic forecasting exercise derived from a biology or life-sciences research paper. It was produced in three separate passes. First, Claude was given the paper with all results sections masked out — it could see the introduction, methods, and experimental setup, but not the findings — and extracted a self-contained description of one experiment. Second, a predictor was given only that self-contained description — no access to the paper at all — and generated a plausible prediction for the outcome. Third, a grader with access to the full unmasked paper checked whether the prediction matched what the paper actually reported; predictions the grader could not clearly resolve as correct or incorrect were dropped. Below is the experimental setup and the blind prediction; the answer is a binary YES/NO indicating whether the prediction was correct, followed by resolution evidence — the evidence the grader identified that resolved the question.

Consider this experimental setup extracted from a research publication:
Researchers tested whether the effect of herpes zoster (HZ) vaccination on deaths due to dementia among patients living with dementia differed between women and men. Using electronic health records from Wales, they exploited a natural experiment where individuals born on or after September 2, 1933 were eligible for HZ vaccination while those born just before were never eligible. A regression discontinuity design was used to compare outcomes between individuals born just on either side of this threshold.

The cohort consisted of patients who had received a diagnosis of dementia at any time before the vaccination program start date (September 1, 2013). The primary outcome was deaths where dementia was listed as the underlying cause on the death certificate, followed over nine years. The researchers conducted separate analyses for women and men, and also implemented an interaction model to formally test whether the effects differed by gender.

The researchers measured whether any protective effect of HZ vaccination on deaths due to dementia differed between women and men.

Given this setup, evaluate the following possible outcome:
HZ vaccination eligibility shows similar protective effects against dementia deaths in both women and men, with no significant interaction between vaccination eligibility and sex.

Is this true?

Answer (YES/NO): NO